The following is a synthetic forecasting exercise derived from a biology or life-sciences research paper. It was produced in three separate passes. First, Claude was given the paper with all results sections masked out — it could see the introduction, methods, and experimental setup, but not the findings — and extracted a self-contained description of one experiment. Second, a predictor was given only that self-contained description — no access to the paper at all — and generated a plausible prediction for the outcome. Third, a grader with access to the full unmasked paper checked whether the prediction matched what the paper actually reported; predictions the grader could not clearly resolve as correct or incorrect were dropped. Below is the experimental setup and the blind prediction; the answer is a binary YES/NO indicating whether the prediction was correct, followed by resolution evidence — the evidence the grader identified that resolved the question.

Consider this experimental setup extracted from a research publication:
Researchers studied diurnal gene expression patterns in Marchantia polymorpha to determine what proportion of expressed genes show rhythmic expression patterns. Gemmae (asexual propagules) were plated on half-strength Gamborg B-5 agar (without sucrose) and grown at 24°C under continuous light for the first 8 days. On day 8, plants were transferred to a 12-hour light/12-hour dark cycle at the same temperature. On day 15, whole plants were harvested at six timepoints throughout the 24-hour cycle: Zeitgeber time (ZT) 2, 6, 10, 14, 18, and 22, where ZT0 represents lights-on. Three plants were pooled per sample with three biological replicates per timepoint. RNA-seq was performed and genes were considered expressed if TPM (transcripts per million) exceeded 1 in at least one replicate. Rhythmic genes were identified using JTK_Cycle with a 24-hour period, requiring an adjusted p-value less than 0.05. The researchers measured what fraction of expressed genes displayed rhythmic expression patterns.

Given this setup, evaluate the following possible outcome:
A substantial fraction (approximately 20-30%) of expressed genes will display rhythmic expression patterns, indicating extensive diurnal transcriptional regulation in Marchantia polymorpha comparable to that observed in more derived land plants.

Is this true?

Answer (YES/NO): NO